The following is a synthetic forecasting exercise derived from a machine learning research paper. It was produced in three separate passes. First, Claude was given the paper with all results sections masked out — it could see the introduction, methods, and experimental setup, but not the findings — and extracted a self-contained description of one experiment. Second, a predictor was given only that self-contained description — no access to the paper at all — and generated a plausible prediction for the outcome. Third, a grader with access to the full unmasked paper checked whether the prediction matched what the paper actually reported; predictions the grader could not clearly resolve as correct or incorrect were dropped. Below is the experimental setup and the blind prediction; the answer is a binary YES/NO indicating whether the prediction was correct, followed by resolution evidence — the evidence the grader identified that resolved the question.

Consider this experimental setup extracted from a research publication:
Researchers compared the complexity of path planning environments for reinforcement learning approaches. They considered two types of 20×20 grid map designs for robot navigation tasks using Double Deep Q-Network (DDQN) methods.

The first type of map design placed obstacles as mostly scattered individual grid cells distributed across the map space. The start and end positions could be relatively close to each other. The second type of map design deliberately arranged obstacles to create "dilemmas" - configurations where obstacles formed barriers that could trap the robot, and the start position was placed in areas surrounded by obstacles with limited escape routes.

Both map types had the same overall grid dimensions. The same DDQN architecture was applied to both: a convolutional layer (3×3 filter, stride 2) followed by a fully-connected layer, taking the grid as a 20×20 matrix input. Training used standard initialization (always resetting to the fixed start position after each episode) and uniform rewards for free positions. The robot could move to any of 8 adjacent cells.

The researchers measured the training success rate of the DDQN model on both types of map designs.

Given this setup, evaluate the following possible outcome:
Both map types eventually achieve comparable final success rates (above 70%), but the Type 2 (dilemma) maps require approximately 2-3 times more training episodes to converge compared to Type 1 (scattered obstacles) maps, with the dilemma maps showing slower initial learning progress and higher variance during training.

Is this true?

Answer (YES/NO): NO